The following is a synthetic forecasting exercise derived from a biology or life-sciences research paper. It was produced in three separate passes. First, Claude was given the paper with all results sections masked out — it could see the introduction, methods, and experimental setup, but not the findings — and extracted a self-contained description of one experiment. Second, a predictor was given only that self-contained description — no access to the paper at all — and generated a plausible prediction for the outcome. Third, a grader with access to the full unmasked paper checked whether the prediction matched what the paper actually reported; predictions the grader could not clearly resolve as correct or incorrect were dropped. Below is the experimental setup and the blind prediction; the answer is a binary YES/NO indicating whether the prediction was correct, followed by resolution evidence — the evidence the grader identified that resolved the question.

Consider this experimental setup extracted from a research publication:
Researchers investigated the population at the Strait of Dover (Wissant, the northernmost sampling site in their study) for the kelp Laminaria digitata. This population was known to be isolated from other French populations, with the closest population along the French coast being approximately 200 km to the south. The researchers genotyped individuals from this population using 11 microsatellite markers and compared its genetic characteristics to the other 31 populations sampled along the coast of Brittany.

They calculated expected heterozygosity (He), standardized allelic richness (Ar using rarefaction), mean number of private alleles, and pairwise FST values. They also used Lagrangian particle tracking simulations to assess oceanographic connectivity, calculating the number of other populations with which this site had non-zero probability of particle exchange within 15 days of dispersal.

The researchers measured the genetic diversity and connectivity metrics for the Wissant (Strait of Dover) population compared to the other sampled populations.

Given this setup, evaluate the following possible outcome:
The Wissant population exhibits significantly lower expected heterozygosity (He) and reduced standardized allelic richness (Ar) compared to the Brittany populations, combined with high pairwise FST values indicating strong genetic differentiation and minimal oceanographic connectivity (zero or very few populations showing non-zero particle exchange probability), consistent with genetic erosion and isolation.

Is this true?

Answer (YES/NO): YES